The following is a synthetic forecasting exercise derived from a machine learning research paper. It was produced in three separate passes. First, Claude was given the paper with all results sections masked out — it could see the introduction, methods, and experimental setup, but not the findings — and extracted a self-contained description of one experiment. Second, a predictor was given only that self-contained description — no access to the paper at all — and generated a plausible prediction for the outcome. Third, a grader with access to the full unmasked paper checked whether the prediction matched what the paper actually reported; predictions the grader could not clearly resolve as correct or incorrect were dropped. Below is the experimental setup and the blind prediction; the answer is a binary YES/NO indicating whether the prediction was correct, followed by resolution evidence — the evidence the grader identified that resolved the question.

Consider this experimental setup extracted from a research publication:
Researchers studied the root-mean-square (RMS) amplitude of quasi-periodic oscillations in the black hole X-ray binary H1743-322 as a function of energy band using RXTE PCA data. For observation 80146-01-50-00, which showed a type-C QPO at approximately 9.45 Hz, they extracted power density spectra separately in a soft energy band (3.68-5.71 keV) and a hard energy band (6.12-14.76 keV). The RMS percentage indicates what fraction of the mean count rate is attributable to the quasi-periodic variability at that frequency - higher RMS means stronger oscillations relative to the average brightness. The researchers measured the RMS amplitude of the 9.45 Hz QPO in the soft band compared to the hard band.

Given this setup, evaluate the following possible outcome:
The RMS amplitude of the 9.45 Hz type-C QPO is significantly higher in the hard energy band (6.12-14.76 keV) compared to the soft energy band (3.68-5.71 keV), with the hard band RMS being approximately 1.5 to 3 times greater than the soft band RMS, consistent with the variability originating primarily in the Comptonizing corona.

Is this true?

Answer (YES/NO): YES